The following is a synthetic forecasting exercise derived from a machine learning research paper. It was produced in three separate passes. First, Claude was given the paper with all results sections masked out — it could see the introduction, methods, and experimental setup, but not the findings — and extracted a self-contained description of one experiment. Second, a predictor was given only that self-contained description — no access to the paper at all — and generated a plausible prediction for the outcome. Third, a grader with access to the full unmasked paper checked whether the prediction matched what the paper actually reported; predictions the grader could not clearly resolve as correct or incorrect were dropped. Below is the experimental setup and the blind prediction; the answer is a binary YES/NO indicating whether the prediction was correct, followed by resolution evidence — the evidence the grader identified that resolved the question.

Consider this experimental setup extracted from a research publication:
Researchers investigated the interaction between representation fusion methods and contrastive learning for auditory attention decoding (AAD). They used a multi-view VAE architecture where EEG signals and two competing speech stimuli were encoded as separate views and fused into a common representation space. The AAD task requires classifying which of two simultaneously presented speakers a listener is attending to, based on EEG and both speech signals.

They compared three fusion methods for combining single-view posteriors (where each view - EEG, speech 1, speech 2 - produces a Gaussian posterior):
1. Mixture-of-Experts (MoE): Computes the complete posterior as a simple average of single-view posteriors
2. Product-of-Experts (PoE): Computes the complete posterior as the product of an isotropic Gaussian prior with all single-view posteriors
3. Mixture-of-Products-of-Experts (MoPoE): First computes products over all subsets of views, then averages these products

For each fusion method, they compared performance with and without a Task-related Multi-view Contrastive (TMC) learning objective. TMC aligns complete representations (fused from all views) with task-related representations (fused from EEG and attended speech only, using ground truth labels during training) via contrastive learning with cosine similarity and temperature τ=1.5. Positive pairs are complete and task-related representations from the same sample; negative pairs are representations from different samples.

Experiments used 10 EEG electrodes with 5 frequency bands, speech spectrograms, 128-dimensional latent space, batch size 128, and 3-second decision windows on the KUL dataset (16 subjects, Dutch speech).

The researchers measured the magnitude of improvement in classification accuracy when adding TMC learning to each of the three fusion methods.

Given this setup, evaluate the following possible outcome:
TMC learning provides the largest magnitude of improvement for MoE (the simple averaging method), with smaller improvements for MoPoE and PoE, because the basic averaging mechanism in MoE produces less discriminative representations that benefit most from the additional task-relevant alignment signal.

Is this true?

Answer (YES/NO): NO